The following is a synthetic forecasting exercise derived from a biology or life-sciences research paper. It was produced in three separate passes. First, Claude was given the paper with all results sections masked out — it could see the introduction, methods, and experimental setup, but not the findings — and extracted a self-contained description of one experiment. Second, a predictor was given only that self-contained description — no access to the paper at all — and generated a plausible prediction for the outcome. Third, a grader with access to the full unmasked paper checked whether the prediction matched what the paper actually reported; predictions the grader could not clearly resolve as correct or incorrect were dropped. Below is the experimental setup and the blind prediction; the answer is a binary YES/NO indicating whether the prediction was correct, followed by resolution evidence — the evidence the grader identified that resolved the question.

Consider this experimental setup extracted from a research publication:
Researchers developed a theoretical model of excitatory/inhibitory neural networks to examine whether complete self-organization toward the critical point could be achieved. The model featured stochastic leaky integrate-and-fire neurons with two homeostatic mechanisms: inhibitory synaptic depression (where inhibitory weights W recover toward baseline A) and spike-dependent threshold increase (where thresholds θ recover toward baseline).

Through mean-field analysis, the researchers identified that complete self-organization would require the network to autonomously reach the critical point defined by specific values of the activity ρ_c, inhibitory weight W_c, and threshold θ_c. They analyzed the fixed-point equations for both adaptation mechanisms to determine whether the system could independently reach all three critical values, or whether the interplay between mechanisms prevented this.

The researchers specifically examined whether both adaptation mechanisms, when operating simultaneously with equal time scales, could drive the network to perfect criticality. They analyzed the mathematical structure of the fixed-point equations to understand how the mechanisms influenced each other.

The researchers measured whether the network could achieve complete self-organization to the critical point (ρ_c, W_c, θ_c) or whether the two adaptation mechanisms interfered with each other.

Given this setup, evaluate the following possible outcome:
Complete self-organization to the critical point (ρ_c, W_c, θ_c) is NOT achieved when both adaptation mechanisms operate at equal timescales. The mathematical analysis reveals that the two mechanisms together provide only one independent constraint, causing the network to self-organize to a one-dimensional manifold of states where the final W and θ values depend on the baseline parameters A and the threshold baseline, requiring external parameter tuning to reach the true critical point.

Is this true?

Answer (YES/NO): YES